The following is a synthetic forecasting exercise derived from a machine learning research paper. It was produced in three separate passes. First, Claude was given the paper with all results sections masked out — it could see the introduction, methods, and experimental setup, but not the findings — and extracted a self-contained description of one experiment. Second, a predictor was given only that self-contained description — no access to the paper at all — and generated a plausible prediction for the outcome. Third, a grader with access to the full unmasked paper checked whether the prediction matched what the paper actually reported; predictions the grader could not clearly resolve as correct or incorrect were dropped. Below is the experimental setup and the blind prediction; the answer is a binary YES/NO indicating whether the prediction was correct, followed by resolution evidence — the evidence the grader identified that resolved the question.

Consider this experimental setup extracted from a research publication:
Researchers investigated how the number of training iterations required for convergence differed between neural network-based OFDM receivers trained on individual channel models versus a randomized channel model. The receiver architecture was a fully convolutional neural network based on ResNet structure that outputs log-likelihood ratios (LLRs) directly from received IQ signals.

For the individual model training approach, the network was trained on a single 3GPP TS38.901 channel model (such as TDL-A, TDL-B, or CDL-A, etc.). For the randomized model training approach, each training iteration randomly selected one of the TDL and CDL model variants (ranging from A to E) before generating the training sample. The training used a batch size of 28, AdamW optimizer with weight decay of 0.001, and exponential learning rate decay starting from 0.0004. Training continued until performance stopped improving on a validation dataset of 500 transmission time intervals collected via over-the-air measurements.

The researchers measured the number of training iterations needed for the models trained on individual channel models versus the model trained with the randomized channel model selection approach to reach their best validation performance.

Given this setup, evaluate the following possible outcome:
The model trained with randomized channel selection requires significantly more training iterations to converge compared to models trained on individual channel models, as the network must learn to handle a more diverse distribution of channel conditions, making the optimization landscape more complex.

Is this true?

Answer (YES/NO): YES